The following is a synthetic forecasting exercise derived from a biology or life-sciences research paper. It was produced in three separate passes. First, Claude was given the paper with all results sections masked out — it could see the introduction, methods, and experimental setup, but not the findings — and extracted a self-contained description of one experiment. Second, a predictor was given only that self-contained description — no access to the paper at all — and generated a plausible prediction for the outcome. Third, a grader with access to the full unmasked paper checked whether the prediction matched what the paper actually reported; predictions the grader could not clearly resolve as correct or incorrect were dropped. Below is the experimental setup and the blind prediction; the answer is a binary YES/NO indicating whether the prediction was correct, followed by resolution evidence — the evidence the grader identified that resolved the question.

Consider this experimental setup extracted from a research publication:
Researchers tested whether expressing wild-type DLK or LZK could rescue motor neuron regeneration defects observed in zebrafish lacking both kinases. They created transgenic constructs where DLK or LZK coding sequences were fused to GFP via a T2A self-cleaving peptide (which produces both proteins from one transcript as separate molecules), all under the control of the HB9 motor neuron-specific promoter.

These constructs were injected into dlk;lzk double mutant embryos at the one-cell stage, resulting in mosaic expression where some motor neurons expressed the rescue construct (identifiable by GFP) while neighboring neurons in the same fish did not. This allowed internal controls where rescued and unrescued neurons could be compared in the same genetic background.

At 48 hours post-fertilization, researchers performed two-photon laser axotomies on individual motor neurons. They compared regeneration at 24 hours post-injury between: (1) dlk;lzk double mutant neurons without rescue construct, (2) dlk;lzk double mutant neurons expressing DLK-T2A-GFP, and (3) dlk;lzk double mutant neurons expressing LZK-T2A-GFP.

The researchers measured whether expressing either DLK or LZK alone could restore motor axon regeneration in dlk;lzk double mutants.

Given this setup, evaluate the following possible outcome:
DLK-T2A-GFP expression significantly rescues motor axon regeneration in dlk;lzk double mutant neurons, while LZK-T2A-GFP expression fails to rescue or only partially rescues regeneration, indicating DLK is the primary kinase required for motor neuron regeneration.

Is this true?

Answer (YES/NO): NO